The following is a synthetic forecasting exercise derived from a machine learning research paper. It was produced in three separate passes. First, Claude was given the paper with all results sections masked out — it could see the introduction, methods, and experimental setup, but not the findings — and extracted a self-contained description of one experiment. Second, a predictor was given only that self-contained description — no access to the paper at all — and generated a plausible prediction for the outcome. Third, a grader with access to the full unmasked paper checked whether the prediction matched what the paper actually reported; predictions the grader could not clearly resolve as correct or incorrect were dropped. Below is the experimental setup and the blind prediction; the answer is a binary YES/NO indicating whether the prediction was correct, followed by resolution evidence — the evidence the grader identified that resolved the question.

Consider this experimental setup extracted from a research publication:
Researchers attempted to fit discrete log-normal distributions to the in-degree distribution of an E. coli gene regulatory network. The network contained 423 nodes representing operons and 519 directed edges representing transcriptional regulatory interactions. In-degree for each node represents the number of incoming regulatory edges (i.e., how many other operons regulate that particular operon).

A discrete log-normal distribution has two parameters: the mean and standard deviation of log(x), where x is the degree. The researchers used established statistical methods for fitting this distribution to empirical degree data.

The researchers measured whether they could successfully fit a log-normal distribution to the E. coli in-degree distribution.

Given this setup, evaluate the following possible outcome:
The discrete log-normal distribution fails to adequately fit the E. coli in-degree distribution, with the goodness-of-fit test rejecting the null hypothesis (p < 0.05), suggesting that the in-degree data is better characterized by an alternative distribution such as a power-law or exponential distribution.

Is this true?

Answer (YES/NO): NO